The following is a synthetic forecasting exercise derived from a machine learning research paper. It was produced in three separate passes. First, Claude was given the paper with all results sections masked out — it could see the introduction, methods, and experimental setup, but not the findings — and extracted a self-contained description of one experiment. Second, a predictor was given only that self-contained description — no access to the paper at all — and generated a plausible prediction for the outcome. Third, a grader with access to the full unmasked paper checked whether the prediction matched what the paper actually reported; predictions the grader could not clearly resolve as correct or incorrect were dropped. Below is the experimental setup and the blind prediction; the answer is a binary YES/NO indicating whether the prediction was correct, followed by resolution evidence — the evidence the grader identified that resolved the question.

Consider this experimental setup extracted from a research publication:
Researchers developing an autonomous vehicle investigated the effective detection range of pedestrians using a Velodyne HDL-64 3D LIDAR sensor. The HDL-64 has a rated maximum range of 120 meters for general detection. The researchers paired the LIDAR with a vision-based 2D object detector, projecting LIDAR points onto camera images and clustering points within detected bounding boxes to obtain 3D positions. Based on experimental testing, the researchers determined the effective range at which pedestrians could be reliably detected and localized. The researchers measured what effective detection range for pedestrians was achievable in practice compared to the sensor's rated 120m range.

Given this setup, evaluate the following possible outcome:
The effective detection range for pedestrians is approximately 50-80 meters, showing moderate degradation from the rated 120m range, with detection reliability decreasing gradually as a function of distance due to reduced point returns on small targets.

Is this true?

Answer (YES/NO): NO